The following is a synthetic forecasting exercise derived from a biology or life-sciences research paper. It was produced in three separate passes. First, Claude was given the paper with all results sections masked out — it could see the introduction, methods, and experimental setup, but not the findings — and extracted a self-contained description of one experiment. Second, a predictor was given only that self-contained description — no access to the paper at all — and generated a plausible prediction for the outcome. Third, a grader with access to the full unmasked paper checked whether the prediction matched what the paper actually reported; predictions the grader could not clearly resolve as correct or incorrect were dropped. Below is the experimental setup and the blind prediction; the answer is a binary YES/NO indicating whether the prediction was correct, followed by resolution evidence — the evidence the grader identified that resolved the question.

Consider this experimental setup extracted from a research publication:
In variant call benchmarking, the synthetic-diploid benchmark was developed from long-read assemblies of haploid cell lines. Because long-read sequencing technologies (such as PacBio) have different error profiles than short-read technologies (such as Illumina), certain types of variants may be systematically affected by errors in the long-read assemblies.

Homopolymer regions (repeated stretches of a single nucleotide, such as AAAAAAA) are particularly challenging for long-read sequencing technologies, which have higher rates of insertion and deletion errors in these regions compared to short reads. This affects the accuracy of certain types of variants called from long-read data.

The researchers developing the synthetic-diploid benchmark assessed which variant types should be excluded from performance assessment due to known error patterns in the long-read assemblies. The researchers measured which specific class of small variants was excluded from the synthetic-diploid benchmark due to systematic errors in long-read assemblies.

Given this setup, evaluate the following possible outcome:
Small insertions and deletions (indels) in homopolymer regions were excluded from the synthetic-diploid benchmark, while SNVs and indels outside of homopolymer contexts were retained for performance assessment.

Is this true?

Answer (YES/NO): NO